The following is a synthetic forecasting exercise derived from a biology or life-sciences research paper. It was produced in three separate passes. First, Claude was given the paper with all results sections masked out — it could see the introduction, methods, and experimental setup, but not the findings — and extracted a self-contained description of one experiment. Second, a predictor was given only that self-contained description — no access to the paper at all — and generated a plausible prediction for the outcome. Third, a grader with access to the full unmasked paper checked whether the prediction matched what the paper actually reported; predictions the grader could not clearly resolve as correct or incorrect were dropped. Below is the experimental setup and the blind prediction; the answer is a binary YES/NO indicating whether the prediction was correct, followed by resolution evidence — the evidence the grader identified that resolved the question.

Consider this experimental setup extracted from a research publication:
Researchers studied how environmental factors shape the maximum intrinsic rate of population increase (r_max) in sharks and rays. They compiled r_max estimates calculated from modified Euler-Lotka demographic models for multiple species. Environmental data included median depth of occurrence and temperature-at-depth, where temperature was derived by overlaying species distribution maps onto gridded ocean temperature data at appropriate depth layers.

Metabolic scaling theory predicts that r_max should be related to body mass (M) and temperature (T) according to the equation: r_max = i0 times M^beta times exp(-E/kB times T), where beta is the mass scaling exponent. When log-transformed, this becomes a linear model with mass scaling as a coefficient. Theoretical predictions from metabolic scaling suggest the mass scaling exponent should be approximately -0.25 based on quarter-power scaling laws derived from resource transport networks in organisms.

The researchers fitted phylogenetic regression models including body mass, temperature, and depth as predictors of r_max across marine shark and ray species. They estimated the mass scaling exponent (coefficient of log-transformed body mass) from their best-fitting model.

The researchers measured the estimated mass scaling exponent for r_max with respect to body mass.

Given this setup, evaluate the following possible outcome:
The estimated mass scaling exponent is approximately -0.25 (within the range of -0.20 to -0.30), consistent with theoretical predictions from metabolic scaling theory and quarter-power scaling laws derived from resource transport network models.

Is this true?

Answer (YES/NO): YES